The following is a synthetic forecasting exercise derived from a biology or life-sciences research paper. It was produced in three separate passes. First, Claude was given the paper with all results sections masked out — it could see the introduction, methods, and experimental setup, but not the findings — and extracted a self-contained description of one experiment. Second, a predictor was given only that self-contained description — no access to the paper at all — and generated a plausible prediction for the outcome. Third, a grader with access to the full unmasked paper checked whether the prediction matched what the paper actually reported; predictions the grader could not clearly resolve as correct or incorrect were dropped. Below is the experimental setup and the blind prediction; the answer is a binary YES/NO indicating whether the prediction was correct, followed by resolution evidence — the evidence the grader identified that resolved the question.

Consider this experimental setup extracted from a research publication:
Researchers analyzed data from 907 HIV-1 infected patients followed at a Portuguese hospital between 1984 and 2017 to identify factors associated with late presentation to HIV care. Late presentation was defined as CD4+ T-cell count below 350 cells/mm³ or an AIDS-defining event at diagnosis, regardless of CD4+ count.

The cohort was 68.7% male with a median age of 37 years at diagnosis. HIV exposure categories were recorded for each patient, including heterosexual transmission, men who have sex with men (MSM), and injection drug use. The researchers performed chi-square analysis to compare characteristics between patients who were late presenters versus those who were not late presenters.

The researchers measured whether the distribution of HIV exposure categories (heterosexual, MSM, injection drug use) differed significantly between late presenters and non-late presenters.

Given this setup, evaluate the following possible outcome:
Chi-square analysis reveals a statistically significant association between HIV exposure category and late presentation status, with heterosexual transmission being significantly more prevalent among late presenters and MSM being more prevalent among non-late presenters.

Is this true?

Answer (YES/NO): YES